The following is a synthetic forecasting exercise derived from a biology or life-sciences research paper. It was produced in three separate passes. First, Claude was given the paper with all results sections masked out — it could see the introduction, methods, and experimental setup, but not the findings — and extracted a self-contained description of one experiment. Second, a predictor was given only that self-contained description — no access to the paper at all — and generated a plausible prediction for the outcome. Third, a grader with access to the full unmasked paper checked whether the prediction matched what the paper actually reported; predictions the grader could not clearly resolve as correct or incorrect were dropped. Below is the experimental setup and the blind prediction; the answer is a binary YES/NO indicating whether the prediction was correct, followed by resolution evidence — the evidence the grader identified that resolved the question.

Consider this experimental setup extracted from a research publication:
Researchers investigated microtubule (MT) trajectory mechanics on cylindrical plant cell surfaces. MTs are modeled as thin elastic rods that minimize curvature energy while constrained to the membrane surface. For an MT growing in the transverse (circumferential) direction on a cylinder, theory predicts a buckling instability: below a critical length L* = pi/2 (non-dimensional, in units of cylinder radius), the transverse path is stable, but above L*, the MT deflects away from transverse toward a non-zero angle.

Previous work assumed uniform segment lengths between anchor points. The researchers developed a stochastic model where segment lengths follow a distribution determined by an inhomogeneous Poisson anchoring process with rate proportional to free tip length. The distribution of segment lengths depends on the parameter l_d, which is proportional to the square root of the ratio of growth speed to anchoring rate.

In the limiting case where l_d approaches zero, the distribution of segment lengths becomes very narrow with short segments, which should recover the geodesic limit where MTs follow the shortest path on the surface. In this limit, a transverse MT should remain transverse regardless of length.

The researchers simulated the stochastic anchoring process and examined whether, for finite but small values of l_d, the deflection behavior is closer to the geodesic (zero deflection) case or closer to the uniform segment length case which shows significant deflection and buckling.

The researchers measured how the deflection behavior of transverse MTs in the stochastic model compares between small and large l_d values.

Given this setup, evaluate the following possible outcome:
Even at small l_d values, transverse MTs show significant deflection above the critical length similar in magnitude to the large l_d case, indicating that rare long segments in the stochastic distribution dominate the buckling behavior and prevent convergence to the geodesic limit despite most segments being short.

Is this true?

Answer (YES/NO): NO